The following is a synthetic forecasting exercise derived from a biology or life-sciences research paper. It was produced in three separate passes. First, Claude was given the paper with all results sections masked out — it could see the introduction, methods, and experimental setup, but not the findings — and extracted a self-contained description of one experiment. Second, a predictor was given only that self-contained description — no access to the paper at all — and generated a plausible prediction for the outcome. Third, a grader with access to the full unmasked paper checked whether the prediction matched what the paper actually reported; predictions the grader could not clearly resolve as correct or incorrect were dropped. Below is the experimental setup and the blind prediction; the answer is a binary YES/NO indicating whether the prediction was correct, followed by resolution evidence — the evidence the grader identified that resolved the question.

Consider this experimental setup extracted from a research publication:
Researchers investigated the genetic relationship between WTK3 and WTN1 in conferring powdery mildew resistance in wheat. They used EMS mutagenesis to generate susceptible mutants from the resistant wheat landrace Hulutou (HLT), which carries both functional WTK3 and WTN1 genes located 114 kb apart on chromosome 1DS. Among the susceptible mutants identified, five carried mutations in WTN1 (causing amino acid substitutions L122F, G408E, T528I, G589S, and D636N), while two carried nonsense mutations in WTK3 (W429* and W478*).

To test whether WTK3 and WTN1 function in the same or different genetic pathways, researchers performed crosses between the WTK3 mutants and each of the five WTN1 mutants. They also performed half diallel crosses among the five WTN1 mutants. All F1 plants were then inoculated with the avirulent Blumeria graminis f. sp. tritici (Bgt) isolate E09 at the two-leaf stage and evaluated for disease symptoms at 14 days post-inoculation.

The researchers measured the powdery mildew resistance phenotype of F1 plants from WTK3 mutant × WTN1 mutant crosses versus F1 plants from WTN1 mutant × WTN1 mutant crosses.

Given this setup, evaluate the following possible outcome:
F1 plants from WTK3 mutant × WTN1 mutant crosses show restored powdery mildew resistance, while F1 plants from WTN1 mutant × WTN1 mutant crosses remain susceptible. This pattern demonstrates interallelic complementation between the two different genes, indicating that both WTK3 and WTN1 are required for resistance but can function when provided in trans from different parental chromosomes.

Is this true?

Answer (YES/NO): YES